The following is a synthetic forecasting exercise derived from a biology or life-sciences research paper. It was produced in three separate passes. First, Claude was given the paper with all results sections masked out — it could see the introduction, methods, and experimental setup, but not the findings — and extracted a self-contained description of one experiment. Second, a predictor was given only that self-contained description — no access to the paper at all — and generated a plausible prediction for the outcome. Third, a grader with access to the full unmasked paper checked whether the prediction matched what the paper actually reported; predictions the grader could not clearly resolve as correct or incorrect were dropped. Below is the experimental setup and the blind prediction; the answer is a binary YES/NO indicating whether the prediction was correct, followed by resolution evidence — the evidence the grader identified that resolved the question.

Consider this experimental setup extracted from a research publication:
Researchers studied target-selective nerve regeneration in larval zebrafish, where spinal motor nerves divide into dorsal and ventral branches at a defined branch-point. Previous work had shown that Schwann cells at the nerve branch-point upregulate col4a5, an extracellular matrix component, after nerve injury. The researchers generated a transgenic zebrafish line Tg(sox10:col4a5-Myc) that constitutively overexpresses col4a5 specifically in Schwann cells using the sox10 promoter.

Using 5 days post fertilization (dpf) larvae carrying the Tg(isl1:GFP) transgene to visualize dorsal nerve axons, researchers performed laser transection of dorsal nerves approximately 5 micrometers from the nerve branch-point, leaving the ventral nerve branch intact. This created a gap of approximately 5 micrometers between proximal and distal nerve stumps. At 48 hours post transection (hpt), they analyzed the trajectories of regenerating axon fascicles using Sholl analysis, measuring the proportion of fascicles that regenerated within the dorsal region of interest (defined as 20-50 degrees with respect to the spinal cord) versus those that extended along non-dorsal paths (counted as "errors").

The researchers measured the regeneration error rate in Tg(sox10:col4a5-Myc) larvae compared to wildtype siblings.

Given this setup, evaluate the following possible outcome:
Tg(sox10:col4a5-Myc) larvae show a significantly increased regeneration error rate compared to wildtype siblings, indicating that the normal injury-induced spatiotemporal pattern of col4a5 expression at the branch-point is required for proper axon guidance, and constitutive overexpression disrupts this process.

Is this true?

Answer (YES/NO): YES